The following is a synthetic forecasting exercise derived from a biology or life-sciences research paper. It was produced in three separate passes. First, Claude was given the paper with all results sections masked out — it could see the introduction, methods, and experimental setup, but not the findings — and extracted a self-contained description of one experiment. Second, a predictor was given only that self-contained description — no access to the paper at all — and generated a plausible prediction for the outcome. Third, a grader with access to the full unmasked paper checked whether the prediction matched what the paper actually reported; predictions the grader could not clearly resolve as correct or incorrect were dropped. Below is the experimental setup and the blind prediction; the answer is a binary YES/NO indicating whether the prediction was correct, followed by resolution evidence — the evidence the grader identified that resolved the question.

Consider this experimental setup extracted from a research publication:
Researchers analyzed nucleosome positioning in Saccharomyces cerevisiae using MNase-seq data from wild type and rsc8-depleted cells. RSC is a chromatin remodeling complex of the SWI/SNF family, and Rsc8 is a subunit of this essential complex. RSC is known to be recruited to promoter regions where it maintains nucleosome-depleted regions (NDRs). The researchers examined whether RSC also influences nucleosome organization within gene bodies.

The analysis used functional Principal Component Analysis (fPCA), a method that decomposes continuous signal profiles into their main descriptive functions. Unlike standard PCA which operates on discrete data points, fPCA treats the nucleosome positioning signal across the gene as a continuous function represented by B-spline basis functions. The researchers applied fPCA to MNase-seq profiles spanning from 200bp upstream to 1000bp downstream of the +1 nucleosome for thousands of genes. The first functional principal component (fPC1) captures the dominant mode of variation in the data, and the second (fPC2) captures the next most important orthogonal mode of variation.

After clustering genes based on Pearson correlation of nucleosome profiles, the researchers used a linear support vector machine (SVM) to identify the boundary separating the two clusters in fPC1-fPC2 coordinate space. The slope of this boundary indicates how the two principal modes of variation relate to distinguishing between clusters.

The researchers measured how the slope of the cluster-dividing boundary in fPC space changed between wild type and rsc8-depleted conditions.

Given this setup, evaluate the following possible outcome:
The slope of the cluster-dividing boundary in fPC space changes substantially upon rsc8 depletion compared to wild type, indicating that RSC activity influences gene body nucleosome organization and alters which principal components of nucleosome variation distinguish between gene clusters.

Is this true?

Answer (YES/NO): NO